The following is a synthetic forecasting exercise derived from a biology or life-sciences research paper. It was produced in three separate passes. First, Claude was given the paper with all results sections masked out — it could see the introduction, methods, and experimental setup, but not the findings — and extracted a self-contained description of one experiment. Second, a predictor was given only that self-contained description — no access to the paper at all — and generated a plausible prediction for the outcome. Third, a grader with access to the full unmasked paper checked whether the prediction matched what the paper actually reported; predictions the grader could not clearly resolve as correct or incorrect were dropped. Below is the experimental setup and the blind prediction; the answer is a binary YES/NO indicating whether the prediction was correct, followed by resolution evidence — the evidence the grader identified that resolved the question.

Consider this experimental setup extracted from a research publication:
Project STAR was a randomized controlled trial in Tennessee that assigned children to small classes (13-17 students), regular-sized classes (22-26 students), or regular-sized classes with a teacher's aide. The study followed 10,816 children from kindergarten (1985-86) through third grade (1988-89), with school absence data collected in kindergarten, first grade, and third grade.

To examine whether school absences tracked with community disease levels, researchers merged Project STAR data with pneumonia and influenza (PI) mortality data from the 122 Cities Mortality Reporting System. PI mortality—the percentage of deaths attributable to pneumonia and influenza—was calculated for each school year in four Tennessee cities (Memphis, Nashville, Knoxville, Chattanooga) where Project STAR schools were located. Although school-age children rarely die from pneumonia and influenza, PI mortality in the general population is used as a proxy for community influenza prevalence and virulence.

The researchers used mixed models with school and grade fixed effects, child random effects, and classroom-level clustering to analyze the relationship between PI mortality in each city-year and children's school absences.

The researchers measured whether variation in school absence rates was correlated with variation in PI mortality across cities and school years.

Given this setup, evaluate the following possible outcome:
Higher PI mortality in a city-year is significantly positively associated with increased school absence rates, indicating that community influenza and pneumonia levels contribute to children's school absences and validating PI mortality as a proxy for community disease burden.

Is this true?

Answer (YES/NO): YES